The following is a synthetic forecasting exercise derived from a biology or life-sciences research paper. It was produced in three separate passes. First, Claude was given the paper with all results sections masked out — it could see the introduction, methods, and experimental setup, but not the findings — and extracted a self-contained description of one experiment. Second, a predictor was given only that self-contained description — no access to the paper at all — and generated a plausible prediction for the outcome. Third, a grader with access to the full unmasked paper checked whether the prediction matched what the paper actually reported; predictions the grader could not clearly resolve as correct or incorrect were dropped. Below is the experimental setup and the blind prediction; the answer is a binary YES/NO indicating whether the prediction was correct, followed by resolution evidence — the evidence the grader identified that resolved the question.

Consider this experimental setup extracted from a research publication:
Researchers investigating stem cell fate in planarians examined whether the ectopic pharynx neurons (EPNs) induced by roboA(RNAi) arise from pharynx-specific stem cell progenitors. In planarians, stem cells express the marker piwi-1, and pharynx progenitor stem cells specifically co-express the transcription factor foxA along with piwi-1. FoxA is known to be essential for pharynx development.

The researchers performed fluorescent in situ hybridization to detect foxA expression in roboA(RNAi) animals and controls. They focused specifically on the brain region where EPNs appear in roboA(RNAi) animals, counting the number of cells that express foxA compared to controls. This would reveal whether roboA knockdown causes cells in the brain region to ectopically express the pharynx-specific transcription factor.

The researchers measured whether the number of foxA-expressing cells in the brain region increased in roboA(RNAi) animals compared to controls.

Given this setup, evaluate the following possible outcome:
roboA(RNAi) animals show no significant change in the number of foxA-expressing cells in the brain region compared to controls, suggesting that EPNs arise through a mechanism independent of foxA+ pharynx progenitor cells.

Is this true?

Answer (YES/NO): NO